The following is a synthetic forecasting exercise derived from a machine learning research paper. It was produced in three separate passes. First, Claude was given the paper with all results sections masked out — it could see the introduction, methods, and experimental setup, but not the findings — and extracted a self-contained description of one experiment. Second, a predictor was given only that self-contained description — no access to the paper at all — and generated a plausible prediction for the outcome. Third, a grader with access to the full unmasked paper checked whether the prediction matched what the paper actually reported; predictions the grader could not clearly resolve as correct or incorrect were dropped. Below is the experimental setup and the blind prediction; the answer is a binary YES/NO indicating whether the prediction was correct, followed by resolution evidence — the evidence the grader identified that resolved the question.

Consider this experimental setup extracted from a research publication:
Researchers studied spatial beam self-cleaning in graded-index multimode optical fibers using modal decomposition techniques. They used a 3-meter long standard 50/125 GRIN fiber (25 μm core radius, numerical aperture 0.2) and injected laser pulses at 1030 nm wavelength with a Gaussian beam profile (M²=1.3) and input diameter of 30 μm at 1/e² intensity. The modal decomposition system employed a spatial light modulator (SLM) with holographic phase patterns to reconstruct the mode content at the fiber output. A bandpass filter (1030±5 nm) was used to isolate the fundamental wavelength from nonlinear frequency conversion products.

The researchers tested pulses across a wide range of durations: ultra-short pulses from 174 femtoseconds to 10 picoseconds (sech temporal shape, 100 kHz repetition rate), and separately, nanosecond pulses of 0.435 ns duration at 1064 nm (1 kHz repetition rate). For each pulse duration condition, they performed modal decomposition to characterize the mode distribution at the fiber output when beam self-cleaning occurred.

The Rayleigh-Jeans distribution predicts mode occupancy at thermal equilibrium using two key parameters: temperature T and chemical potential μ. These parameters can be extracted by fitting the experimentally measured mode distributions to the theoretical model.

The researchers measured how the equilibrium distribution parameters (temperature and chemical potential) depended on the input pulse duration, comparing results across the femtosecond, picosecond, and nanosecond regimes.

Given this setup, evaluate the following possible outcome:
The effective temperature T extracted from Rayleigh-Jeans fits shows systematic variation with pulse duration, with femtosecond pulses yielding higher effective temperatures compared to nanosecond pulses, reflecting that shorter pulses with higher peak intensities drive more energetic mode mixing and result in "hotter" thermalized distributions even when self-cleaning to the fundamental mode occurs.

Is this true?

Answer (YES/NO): NO